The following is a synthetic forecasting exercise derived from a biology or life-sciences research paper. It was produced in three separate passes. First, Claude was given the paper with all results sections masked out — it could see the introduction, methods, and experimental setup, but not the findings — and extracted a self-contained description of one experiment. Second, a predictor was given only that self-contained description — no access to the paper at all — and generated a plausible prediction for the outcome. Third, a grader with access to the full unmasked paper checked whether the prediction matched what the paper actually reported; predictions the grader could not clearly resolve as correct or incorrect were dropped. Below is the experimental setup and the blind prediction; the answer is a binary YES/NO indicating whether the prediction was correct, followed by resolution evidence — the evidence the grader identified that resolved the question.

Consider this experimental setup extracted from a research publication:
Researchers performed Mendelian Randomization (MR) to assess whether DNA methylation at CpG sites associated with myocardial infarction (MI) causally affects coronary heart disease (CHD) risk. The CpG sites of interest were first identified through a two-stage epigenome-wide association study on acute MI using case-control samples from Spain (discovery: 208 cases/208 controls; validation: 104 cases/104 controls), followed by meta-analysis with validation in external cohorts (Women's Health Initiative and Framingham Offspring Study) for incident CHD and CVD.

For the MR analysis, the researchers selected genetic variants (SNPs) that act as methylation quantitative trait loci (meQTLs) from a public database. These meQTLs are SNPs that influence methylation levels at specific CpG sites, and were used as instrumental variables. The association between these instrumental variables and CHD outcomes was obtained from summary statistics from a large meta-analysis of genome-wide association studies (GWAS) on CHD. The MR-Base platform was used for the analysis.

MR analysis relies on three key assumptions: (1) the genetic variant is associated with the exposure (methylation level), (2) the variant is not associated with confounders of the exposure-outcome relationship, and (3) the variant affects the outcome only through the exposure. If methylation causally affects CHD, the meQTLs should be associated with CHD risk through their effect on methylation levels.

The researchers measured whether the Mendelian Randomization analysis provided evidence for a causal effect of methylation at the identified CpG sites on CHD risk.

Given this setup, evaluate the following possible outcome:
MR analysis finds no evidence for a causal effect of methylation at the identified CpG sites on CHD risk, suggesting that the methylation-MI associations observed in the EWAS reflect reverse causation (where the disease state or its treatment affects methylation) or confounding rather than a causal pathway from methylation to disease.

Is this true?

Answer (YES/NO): NO